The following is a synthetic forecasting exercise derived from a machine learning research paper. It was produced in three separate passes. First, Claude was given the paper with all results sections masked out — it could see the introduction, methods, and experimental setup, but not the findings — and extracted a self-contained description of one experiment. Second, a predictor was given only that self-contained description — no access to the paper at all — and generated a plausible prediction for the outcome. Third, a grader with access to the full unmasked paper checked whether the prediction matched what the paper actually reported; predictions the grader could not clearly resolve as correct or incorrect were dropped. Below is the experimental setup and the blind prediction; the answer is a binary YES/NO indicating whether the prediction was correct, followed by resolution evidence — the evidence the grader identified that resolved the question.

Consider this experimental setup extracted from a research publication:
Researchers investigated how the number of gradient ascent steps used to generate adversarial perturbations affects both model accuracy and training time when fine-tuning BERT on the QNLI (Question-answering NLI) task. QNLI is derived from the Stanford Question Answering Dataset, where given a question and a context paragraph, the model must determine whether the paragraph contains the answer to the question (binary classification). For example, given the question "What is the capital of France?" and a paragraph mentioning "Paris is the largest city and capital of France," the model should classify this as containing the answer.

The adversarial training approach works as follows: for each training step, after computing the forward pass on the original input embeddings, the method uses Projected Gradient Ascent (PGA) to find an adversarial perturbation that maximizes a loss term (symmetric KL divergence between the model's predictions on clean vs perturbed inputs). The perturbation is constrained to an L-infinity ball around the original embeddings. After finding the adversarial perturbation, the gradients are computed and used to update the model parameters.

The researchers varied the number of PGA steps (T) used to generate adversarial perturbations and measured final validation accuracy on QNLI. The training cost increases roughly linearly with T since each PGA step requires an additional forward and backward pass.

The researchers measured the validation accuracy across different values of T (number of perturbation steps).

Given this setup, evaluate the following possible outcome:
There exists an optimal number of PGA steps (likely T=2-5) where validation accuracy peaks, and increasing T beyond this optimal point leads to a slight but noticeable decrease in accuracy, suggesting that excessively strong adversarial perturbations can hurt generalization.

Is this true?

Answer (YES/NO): NO